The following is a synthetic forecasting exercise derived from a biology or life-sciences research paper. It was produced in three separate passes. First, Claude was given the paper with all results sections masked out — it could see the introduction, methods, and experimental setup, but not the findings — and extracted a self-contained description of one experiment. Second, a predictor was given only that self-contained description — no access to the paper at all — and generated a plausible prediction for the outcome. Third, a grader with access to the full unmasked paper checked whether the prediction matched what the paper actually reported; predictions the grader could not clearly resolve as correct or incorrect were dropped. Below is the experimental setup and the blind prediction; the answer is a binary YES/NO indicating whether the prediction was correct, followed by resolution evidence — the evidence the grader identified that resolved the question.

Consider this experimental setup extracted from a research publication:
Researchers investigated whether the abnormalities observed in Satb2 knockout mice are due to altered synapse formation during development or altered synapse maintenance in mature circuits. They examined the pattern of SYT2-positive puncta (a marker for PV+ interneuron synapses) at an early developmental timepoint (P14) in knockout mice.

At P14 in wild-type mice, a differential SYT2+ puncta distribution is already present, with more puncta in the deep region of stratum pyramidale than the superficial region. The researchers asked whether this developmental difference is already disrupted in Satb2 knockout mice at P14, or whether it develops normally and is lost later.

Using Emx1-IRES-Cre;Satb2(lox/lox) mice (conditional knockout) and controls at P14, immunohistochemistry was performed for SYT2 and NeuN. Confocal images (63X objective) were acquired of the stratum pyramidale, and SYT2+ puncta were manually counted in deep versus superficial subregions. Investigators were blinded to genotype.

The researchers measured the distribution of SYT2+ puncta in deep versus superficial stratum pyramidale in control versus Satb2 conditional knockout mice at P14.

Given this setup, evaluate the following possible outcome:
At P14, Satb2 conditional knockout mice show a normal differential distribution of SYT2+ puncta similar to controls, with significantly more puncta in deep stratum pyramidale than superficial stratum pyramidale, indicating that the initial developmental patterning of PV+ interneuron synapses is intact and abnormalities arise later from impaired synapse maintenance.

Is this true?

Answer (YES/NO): NO